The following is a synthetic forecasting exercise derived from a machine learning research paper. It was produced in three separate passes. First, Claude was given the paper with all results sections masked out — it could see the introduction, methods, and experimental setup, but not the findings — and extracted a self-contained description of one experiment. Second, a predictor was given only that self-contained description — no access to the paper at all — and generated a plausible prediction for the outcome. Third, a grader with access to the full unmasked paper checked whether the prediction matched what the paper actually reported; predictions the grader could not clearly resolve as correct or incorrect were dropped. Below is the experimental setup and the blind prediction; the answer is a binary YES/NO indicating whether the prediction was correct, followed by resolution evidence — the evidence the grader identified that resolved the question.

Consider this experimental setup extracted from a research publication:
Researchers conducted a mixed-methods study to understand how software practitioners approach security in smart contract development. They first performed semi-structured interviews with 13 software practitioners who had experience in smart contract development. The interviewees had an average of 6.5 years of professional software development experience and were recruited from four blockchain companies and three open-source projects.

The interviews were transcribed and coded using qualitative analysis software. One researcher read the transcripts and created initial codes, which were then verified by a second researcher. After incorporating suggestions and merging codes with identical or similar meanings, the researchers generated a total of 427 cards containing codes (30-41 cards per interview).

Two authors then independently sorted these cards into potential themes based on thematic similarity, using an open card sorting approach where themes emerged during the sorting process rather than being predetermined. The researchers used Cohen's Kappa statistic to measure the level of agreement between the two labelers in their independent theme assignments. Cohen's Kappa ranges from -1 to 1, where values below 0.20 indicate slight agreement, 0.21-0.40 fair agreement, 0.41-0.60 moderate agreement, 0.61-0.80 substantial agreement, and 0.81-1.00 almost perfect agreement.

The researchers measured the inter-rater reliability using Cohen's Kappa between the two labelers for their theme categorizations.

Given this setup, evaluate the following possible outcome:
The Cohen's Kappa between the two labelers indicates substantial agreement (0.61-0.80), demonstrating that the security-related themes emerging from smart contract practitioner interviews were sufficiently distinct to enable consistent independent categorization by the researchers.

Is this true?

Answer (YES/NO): YES